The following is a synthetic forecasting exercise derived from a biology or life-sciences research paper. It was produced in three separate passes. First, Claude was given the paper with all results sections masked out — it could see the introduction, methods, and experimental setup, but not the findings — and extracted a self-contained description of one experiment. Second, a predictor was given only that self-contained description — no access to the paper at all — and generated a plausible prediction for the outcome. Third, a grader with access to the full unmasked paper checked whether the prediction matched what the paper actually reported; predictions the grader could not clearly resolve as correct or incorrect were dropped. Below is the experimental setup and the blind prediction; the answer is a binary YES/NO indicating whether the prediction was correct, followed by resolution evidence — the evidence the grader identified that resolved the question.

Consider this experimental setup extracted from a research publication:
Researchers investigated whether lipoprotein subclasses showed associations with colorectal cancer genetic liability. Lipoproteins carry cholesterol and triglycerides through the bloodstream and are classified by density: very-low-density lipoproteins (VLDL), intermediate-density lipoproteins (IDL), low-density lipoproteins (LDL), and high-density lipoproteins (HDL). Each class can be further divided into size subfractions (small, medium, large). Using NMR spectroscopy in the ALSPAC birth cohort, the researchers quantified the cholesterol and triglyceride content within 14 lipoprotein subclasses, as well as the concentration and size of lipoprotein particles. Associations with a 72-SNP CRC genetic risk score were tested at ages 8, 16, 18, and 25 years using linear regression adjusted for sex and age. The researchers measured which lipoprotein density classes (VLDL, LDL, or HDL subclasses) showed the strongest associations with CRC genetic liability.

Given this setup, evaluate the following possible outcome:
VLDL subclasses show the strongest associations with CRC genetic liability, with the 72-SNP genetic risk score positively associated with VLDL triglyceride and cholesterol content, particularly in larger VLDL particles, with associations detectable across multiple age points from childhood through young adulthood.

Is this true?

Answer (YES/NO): NO